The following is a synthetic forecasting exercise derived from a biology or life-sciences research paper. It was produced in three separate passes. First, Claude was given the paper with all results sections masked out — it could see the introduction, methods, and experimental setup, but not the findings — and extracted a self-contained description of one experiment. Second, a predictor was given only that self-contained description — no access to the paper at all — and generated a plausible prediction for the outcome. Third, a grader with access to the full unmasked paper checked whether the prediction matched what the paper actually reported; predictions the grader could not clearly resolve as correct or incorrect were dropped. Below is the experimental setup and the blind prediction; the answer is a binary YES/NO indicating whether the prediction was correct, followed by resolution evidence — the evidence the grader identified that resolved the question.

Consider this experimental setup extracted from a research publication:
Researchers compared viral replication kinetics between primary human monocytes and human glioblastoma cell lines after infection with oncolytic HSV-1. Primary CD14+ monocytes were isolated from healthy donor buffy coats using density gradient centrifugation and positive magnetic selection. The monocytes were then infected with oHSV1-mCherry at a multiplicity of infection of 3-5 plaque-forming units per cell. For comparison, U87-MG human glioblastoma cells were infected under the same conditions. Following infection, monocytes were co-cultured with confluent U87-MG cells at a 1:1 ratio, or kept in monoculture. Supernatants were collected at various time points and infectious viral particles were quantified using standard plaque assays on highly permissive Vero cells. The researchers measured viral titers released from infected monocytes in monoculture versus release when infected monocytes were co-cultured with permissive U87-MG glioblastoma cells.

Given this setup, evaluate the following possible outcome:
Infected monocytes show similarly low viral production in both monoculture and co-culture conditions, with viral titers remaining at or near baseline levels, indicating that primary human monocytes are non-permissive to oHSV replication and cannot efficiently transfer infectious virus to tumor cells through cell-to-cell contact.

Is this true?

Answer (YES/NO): NO